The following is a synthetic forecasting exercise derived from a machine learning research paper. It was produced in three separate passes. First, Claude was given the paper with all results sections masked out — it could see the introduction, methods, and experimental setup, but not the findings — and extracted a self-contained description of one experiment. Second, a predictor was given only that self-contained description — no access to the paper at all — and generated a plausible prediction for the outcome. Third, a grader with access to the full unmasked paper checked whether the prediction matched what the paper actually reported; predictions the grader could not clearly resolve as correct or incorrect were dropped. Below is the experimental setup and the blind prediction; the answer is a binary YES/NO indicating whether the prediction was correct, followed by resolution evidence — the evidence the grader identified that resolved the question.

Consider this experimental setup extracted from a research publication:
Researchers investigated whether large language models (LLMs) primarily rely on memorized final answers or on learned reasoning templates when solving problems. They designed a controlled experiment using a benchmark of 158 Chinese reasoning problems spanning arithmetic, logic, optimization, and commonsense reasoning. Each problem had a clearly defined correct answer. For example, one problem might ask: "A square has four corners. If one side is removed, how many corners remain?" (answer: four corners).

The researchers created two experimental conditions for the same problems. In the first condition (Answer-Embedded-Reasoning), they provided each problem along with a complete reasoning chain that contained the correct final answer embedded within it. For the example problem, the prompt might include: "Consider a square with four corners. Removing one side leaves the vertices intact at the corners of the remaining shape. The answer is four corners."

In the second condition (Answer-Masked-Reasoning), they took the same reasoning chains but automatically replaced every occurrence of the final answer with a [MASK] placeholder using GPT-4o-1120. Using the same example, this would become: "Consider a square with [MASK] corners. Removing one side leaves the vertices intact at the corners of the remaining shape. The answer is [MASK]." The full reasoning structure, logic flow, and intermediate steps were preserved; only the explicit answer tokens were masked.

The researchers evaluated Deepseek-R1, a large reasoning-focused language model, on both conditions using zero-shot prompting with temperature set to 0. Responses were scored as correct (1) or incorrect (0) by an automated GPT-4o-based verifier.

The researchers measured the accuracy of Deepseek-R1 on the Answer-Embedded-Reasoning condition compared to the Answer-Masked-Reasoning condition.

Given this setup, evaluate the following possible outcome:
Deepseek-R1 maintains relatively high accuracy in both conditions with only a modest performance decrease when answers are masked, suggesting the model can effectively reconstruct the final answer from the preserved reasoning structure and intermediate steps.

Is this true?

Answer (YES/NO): NO